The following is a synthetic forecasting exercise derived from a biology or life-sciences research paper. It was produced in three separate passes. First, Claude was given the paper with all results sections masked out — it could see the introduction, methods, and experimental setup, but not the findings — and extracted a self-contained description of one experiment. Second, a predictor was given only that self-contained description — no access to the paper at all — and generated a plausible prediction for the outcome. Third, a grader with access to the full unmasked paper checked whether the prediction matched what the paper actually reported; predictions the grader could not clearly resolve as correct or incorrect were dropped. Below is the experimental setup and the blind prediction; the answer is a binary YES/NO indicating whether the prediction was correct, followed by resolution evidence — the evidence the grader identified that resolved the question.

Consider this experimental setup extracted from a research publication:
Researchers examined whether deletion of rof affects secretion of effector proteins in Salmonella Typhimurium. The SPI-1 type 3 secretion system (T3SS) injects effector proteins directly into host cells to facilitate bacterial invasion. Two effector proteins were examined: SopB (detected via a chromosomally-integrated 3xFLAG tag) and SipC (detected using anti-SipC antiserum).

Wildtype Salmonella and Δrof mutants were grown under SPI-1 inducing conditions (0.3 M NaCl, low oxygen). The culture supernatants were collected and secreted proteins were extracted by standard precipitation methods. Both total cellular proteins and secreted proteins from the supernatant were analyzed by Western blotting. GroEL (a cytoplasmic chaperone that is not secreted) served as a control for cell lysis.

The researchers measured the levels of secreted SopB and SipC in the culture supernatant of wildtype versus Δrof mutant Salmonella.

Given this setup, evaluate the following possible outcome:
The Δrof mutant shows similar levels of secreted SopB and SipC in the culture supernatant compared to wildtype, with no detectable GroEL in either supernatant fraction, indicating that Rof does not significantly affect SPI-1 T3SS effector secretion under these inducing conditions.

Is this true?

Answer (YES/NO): NO